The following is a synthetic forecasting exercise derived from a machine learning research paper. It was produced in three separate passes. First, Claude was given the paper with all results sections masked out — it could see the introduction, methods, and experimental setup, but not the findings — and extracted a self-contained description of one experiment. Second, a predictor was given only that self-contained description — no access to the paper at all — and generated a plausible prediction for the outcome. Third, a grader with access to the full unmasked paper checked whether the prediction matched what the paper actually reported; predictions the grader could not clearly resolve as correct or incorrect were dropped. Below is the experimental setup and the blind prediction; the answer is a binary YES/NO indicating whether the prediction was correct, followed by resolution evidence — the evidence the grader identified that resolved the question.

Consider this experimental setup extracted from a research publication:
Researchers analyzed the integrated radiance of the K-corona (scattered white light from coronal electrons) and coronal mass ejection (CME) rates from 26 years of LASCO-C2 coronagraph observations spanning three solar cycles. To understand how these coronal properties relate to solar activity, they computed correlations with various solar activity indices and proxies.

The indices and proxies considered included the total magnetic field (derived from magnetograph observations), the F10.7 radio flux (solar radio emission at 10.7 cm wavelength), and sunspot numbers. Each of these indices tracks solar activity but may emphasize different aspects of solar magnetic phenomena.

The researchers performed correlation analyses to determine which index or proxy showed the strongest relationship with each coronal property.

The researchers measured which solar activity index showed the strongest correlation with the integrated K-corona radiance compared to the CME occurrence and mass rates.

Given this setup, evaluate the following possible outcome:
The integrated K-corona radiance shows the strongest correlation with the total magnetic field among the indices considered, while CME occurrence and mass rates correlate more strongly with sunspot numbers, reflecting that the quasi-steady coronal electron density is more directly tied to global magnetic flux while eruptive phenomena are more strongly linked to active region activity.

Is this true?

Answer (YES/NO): NO